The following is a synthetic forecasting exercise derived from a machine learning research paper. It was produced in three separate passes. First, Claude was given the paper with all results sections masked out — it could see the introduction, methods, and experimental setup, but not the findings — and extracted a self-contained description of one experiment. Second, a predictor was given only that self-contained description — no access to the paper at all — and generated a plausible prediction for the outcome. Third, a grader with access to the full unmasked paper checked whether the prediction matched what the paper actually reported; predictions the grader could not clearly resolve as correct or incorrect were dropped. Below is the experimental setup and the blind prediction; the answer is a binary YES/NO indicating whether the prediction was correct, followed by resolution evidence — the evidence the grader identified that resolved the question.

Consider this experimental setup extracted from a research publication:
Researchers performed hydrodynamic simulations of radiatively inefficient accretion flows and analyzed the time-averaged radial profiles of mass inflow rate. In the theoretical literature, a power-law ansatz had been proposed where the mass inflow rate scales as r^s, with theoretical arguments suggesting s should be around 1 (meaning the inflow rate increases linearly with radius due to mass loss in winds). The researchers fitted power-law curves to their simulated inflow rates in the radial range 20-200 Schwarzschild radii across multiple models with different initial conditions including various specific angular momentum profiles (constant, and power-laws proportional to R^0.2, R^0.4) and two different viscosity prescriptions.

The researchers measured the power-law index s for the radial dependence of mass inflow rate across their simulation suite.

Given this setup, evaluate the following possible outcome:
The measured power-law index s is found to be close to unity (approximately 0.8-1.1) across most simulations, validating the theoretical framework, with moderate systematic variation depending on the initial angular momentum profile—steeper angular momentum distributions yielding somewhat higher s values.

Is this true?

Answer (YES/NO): NO